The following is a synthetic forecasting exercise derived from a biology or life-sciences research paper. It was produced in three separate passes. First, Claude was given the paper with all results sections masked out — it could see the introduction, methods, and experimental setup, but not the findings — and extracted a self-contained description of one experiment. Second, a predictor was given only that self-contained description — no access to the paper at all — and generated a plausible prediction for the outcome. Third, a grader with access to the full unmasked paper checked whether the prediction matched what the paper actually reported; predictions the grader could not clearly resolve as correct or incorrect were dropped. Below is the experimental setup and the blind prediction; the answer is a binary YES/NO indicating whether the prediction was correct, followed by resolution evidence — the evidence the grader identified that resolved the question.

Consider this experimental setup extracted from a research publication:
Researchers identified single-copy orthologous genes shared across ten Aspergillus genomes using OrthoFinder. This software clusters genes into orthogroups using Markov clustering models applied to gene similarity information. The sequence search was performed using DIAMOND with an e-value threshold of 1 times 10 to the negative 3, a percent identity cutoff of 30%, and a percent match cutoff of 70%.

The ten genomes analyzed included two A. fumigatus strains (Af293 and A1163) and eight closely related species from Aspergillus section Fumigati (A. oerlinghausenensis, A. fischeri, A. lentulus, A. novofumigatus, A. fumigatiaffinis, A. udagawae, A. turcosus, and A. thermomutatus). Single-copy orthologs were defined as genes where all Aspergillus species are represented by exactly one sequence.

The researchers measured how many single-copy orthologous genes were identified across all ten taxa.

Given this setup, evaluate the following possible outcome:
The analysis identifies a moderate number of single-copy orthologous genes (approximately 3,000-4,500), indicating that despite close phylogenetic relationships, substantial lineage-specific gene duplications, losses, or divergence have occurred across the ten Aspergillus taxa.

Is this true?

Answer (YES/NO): NO